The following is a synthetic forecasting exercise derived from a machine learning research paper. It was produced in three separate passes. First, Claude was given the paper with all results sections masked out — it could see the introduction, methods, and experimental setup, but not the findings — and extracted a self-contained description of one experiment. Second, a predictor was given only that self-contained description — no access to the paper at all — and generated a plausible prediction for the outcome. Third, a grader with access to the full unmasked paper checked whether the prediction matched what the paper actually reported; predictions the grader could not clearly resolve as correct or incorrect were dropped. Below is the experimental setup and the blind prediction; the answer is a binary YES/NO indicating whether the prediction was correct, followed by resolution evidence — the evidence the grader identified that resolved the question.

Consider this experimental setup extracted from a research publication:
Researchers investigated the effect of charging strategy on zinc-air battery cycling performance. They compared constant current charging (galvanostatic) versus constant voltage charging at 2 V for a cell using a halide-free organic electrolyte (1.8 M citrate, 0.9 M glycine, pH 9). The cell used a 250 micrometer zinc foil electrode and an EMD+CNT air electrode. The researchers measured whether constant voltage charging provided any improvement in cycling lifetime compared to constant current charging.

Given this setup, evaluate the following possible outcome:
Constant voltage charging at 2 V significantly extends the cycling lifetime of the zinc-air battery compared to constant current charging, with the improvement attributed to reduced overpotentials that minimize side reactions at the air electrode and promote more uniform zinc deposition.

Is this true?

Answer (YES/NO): NO